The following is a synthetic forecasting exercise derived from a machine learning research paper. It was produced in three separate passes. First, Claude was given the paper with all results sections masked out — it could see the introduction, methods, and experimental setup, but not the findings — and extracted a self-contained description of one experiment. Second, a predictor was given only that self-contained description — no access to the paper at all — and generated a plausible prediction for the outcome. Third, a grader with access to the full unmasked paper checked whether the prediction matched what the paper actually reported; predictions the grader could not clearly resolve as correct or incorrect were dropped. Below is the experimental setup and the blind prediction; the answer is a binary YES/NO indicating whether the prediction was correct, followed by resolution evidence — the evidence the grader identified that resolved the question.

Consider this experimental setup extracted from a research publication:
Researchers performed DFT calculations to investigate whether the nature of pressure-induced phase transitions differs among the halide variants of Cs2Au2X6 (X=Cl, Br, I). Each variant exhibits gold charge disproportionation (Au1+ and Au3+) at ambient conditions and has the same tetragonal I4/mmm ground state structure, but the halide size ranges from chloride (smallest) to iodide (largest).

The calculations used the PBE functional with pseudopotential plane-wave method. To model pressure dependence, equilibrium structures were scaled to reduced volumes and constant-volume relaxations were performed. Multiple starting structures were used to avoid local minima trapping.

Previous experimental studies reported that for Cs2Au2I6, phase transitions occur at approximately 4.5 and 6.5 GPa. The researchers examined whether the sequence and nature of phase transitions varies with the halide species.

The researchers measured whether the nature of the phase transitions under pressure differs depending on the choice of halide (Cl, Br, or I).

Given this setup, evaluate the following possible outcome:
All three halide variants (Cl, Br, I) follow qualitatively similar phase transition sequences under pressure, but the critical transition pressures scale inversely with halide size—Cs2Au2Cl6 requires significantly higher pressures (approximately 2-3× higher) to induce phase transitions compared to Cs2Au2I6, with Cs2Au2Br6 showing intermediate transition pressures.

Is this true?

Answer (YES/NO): NO